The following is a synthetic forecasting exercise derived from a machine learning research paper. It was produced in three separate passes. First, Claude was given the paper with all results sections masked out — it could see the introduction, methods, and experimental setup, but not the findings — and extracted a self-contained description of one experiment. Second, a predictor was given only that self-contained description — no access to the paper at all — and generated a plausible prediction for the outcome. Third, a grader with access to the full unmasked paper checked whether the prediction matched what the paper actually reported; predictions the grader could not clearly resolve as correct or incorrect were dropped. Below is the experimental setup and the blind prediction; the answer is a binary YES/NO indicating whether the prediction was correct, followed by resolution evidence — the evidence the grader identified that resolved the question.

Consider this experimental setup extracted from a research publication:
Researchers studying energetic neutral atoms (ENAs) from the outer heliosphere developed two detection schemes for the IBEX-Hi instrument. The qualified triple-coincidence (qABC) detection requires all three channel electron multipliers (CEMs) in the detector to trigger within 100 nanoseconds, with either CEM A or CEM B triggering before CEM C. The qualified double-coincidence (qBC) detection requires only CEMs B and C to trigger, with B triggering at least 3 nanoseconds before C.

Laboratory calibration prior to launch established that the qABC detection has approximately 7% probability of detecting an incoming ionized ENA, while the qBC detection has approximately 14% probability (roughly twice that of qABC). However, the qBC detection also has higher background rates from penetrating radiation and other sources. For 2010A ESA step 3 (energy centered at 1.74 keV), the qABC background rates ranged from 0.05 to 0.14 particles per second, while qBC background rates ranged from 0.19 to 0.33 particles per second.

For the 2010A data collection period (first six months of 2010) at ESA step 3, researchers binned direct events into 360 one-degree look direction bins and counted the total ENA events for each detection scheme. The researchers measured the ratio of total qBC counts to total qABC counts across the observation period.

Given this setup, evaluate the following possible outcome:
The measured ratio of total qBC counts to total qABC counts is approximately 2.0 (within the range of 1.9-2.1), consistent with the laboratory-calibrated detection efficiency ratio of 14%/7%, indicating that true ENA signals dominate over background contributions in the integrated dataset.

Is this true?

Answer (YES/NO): NO